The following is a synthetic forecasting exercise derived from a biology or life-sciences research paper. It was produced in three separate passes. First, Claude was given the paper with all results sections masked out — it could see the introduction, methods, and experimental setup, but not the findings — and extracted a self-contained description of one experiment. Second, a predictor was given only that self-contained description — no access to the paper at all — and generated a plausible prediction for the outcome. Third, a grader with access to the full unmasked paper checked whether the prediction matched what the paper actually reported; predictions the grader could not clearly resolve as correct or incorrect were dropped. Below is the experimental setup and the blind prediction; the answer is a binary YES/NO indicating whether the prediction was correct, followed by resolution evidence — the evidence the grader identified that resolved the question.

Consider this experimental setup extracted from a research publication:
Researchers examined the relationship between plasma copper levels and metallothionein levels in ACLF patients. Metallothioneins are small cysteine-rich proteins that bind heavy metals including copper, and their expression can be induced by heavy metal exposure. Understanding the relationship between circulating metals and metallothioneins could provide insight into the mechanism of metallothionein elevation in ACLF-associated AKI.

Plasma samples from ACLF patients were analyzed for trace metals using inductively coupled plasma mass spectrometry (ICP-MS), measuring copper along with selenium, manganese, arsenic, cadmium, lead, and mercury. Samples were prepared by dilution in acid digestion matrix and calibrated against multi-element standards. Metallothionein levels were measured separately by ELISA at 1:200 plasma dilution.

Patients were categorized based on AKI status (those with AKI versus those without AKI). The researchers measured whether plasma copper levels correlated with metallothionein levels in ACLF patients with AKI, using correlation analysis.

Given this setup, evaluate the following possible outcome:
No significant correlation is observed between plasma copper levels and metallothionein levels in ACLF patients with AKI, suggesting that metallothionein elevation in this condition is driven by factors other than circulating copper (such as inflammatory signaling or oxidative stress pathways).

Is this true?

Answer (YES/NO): YES